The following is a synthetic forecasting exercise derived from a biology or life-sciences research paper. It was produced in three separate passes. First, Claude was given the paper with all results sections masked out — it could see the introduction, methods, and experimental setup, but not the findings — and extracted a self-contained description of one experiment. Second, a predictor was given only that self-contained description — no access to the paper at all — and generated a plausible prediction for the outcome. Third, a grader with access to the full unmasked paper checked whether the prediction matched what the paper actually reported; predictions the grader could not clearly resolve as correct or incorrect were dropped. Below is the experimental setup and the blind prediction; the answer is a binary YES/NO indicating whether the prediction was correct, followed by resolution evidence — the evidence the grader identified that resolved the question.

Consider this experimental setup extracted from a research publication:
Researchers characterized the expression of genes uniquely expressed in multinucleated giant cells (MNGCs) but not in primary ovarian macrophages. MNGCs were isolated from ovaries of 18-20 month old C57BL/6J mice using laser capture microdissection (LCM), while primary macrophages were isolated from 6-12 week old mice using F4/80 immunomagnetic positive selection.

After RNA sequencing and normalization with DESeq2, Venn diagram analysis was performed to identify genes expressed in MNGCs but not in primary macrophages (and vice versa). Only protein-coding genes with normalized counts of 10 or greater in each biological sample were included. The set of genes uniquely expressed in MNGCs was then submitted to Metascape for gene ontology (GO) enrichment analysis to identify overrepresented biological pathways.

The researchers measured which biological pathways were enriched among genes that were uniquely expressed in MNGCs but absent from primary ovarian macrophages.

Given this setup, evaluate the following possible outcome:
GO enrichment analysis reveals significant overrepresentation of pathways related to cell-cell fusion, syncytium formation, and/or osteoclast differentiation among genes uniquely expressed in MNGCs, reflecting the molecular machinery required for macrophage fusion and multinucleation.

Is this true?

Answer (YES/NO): NO